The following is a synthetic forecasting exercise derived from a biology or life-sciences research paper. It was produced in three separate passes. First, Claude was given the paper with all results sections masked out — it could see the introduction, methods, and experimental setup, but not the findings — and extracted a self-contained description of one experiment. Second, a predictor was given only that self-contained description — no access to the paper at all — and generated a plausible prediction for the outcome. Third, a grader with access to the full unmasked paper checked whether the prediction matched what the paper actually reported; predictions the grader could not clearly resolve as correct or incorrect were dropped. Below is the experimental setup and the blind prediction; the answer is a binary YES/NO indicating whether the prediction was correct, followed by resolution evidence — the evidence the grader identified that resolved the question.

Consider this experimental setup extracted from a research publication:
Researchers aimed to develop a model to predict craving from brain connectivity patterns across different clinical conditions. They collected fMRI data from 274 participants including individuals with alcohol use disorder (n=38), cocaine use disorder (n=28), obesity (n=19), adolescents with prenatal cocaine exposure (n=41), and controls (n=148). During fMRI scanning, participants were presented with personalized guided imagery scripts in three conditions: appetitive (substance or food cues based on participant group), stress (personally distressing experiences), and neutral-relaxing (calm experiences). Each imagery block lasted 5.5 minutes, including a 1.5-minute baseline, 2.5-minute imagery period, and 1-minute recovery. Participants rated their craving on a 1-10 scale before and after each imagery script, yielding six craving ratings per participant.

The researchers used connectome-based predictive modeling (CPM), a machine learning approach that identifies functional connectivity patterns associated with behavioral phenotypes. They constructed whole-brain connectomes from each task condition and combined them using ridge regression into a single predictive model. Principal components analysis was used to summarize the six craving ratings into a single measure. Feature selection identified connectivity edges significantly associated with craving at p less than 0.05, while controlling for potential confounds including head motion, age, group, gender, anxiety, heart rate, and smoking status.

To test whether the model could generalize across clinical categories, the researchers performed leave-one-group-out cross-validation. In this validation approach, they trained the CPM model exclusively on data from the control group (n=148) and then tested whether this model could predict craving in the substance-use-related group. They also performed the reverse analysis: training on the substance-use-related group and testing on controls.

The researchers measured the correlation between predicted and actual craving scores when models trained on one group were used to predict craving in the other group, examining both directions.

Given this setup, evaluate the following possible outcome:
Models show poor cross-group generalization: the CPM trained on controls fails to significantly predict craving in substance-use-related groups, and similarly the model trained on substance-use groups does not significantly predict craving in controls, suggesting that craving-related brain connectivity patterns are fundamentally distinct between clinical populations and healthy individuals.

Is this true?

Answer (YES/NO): NO